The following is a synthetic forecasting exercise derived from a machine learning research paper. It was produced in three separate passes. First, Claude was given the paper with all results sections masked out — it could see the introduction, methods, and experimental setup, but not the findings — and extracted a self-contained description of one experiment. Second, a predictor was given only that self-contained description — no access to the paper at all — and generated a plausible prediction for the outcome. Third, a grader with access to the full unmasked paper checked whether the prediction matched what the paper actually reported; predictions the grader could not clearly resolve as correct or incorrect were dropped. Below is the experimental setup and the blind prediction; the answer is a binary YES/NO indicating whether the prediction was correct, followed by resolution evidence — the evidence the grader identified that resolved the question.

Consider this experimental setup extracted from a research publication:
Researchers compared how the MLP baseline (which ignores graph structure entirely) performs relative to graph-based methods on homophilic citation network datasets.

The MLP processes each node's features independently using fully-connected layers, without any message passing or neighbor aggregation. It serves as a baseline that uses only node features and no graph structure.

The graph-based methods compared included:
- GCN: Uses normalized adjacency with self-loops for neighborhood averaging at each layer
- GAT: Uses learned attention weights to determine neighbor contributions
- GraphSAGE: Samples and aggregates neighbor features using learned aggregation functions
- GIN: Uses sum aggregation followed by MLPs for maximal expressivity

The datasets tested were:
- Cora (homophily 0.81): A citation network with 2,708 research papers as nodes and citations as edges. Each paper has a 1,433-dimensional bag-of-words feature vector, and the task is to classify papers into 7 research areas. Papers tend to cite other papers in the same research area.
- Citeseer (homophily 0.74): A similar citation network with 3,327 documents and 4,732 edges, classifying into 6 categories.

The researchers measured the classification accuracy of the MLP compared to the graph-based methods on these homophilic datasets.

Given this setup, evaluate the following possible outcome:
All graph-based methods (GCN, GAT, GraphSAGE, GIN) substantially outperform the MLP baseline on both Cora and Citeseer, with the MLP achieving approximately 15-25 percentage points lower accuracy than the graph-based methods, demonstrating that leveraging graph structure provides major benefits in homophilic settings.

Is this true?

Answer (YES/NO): NO